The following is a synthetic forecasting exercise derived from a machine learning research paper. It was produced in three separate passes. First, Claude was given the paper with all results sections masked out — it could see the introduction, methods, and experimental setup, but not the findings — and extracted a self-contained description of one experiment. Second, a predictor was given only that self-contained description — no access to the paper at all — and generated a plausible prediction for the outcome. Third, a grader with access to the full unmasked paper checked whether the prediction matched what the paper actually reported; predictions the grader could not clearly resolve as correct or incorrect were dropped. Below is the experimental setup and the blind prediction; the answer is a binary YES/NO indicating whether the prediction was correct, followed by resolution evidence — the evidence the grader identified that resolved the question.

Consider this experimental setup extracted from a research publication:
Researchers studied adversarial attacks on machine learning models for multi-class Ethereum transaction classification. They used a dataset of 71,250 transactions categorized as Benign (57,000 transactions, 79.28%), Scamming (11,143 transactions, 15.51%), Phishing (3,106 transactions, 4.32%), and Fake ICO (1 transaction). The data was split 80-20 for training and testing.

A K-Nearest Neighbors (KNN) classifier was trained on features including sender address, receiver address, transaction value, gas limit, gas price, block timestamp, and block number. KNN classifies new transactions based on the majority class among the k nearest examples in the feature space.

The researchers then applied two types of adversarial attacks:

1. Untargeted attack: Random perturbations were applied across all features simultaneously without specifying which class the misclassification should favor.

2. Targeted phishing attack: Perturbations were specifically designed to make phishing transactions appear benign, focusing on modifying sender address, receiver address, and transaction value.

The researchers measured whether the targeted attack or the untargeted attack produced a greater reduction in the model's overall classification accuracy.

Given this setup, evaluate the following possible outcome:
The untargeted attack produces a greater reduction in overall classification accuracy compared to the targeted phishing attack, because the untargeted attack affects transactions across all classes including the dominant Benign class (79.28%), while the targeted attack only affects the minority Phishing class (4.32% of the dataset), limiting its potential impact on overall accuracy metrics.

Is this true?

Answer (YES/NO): NO